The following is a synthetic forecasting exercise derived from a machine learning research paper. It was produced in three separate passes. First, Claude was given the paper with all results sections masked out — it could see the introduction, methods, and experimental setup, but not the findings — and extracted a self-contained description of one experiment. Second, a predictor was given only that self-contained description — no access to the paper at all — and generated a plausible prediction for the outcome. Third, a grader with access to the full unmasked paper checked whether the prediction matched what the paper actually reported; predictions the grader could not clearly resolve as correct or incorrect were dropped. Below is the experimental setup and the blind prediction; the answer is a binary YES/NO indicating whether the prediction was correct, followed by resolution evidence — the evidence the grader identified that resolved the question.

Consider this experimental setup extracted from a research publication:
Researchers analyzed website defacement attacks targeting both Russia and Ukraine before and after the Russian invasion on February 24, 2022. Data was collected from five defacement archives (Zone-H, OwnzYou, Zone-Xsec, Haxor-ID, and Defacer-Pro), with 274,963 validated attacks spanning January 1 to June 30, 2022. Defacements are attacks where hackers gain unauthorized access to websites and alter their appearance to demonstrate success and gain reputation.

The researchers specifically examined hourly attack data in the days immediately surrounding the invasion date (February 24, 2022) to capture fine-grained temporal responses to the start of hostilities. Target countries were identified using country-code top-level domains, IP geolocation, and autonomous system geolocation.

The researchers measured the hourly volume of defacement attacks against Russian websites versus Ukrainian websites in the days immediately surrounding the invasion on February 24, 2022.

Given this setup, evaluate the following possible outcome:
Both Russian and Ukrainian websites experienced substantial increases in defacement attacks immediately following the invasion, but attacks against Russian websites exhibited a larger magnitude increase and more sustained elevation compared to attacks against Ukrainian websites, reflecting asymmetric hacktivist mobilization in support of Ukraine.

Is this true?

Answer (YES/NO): NO